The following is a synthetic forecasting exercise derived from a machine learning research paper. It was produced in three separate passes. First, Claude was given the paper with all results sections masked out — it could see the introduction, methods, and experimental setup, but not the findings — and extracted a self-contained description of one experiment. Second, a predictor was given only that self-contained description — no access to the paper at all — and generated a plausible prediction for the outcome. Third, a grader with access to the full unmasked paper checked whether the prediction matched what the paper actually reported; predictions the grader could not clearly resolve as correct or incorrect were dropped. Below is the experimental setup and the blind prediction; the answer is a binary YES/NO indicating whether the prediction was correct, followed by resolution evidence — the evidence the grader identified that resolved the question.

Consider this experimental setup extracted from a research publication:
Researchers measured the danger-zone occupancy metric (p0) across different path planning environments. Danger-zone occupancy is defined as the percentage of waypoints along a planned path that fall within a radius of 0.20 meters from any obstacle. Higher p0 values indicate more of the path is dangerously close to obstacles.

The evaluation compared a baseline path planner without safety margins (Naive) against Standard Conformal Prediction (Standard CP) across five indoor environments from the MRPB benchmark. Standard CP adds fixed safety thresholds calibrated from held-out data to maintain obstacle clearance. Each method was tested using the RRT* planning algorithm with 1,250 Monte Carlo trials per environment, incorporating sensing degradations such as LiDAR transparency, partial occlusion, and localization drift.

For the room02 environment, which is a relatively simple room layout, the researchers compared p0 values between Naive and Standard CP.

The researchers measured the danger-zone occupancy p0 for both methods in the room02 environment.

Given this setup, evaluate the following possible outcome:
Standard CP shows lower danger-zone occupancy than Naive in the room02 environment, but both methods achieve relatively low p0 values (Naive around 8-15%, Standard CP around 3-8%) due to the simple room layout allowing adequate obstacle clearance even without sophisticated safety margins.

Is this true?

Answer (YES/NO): NO